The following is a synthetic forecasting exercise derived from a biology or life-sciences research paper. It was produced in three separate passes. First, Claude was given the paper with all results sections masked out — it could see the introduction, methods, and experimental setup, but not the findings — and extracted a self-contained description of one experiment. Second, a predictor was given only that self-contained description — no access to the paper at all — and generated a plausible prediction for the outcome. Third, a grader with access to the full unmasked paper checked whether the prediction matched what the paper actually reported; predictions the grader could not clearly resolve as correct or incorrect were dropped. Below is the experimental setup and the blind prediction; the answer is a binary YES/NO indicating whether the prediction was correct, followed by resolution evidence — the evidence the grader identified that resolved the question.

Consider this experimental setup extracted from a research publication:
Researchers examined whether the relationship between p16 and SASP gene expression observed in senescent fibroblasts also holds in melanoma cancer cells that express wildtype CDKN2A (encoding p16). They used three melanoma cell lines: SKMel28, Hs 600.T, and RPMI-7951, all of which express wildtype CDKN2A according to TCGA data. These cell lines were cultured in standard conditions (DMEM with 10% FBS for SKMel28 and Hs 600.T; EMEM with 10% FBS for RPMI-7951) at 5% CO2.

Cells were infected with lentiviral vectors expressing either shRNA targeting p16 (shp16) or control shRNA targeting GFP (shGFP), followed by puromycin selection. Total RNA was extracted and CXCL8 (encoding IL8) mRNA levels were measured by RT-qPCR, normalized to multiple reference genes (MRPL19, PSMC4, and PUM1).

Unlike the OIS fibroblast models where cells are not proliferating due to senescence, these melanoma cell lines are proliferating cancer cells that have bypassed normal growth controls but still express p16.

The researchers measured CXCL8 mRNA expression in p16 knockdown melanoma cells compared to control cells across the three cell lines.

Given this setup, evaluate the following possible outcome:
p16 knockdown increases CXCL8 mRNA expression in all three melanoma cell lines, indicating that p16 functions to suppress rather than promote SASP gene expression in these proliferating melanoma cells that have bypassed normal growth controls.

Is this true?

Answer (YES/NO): NO